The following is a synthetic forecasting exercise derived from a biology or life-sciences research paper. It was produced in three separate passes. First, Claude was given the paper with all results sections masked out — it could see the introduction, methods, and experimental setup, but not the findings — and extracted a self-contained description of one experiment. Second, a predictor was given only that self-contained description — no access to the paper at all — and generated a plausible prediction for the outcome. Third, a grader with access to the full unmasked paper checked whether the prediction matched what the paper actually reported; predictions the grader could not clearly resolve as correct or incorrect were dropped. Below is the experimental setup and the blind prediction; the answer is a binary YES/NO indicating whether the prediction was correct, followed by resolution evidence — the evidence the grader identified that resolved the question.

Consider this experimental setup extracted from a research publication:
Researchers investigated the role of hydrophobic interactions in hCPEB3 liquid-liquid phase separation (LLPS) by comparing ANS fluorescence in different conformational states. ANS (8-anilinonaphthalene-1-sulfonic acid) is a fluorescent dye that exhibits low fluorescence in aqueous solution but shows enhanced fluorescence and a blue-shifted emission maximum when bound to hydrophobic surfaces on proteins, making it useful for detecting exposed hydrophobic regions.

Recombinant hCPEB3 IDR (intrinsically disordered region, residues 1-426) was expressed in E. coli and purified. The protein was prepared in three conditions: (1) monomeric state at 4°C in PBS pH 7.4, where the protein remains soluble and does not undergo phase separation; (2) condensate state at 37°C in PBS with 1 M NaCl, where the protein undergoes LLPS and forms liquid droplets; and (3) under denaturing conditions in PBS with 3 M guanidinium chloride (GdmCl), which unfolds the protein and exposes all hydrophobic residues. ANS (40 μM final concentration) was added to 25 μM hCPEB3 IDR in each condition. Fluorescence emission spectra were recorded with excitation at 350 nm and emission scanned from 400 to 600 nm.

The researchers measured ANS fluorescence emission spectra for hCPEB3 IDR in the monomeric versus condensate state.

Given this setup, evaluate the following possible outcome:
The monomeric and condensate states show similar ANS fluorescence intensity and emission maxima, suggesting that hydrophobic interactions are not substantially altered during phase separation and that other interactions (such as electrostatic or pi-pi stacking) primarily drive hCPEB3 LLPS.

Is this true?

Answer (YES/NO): NO